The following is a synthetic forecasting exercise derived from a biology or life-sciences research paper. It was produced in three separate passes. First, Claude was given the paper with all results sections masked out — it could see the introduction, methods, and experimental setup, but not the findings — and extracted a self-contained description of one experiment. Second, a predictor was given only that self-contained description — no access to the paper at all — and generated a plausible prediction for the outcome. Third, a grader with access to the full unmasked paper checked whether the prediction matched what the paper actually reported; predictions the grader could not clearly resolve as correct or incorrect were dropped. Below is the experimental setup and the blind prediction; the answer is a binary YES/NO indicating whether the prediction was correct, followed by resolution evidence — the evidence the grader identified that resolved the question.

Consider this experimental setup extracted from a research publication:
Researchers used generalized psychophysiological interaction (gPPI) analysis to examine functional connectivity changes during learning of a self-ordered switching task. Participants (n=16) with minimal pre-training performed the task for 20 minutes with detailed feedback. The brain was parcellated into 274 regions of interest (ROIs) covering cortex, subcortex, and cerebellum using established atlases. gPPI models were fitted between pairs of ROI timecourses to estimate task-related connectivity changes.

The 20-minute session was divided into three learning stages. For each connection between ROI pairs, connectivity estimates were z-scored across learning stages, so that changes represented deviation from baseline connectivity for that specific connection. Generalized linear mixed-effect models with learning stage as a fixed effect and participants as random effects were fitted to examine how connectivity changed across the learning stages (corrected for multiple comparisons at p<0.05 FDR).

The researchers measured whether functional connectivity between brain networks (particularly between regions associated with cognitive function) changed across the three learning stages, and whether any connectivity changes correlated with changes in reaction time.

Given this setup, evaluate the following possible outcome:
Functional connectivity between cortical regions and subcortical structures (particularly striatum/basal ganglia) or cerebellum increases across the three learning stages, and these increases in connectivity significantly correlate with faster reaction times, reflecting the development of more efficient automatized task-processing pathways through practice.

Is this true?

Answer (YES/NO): YES